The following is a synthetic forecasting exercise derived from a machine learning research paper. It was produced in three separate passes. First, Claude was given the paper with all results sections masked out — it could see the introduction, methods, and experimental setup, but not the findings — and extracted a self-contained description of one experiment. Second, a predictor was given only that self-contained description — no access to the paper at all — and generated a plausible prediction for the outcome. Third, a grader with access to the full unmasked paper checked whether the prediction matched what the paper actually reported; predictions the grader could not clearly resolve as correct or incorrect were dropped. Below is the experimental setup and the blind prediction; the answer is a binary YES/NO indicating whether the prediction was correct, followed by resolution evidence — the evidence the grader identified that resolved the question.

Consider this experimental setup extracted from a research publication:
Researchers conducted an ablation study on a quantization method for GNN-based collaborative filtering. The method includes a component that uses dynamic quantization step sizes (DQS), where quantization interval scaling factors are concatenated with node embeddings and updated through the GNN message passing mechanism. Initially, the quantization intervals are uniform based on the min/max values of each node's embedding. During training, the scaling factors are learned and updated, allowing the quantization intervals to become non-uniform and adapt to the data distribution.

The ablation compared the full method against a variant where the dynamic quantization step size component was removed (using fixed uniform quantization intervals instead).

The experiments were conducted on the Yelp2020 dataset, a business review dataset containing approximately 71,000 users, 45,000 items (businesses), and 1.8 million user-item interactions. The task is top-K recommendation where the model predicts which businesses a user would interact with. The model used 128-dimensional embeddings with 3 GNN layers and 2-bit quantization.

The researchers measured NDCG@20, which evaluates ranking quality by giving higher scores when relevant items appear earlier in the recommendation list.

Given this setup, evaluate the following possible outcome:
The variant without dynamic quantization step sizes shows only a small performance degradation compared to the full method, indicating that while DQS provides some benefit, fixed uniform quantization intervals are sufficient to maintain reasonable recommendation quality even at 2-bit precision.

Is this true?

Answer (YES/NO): NO